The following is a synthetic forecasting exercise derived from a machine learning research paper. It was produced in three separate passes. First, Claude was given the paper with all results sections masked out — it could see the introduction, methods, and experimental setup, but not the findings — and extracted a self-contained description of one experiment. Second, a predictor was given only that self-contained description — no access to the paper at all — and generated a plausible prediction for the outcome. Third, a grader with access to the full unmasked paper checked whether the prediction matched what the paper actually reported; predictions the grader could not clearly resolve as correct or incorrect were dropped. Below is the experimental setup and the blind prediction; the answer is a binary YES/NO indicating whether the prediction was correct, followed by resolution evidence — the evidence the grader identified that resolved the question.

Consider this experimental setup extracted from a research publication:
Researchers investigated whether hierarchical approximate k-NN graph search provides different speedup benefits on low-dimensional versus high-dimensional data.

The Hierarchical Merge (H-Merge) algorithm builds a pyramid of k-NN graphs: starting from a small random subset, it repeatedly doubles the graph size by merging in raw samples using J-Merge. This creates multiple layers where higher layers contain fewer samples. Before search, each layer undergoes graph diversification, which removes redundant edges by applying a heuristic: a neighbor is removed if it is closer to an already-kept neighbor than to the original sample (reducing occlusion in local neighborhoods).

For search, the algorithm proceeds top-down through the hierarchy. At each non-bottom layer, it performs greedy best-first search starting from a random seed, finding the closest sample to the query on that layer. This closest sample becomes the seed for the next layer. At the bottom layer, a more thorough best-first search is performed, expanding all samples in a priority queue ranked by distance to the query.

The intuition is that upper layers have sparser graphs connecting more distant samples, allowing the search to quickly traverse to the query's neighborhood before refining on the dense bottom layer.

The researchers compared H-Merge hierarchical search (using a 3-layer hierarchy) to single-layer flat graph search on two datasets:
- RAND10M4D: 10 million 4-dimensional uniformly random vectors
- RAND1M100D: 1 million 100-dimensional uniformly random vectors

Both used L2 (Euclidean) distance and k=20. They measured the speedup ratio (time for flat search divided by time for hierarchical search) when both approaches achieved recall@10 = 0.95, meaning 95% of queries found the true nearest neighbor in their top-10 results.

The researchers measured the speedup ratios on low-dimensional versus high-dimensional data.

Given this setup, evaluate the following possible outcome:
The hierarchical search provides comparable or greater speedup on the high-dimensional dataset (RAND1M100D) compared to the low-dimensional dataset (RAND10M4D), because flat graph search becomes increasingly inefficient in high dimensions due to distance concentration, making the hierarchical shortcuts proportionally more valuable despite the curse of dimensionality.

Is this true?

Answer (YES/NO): NO